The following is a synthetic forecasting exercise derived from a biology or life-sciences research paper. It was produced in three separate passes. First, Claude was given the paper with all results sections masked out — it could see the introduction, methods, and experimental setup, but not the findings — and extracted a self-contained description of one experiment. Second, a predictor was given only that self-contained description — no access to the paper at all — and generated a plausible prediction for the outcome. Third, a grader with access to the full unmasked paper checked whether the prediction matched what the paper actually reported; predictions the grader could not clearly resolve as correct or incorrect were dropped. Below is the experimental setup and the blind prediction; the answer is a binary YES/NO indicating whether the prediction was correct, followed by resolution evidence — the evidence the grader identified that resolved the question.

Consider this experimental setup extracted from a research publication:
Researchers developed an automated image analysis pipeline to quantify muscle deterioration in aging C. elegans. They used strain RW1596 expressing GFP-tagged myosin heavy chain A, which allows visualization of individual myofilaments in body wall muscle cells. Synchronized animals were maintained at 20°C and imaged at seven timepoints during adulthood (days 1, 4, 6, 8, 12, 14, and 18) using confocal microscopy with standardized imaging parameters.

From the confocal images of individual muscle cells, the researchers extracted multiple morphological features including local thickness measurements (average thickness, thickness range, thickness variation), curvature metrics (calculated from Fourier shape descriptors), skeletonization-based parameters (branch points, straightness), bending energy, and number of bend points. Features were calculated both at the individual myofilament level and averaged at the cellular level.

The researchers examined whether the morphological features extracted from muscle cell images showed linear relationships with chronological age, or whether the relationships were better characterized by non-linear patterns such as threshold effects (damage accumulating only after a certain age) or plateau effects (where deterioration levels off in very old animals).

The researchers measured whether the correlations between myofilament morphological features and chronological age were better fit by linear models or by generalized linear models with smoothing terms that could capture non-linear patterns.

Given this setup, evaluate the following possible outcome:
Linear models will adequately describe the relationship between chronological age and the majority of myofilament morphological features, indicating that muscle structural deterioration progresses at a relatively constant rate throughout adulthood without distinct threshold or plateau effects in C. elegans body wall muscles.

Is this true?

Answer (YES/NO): YES